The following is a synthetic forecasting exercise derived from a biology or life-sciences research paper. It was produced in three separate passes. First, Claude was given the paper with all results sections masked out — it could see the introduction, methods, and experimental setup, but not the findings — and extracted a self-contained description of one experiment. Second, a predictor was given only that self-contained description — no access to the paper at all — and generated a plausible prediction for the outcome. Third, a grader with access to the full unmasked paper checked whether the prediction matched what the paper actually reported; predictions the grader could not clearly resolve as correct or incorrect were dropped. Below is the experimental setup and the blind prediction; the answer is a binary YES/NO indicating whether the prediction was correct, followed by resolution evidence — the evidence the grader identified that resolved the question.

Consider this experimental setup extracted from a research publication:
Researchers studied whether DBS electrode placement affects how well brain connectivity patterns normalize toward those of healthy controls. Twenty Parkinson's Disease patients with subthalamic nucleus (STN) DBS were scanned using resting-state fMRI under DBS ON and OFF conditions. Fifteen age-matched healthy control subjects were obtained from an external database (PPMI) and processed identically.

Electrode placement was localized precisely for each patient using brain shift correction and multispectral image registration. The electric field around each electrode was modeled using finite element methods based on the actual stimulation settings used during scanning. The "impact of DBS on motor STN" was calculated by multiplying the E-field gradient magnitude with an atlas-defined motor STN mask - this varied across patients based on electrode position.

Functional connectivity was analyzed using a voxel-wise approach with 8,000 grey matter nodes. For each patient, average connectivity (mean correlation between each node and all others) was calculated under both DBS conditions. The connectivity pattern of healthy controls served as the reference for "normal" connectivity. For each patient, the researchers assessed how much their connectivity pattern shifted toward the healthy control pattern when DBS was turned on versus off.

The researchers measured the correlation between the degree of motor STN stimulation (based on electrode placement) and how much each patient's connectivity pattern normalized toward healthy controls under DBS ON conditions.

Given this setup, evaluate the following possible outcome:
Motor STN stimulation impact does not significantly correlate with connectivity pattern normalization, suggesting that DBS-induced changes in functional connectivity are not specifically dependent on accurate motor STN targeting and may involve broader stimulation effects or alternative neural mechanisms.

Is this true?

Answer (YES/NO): NO